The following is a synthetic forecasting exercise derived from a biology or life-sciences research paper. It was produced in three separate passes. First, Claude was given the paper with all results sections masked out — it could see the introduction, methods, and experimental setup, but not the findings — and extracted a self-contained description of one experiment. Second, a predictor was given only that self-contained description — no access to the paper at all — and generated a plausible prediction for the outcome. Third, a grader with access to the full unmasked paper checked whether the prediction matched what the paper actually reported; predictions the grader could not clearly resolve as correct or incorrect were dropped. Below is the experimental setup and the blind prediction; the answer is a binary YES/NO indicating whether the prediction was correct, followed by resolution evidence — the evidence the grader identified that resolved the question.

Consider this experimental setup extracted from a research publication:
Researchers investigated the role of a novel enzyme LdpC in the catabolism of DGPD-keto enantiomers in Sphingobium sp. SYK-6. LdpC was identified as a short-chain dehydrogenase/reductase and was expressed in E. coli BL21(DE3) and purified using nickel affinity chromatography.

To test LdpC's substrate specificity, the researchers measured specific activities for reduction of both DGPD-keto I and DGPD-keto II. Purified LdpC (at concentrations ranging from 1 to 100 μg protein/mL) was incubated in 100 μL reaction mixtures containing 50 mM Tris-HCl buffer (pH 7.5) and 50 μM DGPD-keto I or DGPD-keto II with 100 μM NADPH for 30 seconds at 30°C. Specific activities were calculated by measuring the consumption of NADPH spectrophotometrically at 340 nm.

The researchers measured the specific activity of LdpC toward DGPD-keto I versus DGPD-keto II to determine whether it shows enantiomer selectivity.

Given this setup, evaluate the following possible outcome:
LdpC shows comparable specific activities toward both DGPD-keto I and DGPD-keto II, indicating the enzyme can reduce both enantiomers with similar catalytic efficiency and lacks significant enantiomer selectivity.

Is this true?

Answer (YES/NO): NO